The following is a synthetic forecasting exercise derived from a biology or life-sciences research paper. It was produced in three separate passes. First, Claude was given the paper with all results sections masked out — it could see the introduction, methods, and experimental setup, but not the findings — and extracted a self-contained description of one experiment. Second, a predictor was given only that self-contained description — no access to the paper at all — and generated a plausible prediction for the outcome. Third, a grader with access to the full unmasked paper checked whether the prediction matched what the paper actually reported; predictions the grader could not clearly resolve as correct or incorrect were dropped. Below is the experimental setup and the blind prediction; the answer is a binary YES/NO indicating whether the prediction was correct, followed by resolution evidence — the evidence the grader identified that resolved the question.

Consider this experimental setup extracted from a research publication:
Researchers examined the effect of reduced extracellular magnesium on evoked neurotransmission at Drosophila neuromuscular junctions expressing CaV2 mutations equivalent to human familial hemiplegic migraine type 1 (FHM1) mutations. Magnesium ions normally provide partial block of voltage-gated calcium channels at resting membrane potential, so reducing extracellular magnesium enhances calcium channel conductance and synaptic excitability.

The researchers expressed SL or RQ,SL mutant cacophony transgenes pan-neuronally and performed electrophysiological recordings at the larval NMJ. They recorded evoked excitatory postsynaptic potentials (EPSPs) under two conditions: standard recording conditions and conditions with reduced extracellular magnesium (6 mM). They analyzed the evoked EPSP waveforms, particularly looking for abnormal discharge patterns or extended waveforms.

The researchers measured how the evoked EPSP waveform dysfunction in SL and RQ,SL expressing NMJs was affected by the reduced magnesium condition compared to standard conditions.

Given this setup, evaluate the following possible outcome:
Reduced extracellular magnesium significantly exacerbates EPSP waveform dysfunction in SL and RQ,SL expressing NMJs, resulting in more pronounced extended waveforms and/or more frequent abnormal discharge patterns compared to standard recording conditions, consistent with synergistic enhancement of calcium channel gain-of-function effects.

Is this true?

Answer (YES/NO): YES